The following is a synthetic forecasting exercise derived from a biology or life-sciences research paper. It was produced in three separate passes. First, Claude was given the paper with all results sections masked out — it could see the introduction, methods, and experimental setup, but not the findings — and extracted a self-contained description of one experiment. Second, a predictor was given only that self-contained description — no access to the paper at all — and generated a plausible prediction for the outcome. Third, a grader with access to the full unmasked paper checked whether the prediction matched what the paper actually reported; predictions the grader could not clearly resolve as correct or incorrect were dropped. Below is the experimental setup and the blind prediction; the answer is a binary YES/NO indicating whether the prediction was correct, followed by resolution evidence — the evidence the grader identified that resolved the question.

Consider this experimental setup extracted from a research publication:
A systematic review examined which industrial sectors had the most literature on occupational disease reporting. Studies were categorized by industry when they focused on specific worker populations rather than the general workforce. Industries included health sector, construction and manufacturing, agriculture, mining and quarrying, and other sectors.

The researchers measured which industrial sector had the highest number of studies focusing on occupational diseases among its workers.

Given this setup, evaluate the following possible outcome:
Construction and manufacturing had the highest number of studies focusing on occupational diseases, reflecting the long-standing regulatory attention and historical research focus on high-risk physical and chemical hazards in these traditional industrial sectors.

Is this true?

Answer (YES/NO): NO